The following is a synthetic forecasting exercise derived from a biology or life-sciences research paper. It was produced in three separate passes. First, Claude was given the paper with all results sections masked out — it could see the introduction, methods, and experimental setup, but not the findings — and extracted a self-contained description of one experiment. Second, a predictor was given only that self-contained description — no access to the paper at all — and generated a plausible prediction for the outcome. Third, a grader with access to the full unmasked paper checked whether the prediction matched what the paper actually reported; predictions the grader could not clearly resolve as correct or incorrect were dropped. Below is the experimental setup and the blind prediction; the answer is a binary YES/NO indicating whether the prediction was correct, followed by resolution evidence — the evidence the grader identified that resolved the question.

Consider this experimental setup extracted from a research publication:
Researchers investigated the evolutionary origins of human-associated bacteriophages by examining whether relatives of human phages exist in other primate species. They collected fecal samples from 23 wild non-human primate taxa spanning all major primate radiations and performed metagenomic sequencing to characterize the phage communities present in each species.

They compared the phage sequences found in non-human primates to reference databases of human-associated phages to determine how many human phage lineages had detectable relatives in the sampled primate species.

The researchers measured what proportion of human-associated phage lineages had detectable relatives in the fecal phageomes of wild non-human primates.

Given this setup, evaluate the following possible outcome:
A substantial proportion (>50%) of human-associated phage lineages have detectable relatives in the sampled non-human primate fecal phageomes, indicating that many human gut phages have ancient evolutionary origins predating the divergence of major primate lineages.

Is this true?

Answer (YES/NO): YES